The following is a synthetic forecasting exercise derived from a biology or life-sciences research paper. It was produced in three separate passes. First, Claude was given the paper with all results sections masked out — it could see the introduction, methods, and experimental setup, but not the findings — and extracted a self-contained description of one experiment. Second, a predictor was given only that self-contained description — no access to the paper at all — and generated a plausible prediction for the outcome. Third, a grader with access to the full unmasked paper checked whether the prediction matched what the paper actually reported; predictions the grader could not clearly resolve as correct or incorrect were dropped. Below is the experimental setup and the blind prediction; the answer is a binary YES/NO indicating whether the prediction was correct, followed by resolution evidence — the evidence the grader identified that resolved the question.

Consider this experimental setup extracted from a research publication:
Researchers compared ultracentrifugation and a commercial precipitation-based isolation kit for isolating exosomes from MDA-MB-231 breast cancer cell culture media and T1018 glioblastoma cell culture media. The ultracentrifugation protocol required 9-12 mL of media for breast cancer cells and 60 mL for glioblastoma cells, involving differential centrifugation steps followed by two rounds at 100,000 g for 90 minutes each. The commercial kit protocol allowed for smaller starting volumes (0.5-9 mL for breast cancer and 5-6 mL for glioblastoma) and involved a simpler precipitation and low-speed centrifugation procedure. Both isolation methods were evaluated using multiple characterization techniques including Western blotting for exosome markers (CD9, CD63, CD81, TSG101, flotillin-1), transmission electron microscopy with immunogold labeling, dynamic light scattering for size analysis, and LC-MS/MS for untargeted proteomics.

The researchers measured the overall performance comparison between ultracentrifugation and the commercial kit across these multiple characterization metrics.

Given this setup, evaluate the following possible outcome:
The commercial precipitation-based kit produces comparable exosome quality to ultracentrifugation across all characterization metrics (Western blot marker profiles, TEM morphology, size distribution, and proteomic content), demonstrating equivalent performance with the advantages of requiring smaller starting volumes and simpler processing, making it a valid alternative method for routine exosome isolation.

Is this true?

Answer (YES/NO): NO